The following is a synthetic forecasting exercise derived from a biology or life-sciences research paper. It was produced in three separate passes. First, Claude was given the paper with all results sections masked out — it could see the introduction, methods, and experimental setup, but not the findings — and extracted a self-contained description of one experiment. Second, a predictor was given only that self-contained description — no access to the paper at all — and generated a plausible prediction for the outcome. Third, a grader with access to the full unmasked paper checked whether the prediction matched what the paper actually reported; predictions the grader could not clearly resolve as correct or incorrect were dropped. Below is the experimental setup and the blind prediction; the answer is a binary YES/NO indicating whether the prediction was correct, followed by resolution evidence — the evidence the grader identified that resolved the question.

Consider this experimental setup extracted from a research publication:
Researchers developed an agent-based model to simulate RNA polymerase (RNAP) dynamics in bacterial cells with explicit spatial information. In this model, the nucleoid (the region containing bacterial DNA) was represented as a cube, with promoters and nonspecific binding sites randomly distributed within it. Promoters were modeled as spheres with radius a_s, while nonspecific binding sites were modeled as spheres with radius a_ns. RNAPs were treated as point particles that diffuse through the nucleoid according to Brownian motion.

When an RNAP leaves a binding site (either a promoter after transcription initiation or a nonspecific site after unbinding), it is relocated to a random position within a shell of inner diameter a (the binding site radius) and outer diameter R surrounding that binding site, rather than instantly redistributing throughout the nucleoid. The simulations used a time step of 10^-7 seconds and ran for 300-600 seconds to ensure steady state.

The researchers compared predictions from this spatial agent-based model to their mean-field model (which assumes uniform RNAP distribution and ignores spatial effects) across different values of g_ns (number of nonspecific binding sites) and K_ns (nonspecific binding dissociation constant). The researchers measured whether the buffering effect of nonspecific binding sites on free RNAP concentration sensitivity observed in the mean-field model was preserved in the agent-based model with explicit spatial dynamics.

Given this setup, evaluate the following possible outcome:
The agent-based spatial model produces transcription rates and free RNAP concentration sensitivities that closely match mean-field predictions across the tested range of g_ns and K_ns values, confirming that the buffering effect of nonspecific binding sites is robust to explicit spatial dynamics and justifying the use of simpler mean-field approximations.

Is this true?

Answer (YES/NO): YES